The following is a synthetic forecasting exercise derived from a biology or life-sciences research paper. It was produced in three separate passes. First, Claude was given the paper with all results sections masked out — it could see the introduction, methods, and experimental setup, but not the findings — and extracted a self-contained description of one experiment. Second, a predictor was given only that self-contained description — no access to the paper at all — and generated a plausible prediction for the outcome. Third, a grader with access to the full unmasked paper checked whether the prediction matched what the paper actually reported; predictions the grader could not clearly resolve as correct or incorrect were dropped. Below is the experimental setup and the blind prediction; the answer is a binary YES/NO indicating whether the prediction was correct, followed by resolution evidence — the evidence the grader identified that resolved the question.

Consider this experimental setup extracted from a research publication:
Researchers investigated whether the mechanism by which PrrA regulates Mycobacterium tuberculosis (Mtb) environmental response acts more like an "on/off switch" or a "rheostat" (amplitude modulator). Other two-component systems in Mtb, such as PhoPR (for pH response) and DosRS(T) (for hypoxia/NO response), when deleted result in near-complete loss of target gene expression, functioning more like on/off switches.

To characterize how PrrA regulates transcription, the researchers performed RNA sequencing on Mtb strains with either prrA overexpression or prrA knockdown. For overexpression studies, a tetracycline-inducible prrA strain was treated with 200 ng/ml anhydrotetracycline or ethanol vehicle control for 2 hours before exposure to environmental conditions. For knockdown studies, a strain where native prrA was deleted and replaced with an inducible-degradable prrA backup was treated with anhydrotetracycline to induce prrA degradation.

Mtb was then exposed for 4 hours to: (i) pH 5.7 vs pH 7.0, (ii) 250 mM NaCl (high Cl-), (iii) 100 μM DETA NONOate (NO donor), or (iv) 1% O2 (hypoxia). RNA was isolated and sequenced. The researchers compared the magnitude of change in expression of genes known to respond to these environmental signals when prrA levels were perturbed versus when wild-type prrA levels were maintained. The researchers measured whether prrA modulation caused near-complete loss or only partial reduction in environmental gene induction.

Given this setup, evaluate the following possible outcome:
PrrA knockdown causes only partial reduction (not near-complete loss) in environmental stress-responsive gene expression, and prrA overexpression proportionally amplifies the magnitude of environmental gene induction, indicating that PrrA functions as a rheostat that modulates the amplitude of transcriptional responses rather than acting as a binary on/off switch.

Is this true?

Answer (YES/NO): NO